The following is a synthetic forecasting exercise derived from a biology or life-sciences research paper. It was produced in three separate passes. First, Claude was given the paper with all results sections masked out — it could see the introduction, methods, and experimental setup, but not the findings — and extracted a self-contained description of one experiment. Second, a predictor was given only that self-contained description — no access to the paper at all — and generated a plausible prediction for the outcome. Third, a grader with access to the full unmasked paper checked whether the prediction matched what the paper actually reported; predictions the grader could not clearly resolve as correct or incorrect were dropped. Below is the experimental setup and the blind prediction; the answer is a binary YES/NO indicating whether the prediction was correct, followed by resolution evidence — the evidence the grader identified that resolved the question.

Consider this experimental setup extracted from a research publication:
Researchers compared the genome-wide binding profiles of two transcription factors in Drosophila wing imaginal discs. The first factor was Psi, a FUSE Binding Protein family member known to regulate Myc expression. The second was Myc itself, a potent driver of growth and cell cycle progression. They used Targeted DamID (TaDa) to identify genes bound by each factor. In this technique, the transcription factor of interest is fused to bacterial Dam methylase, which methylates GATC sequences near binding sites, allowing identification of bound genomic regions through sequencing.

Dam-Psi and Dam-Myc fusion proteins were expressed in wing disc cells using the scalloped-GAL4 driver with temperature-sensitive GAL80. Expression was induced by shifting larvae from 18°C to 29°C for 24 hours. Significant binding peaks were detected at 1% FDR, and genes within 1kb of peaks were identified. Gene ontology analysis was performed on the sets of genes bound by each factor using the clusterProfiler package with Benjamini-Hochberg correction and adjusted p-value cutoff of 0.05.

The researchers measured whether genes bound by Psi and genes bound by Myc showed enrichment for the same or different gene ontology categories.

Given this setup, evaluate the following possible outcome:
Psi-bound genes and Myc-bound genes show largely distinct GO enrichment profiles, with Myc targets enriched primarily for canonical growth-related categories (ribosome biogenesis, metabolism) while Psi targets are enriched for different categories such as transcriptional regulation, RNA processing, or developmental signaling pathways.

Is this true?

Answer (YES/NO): YES